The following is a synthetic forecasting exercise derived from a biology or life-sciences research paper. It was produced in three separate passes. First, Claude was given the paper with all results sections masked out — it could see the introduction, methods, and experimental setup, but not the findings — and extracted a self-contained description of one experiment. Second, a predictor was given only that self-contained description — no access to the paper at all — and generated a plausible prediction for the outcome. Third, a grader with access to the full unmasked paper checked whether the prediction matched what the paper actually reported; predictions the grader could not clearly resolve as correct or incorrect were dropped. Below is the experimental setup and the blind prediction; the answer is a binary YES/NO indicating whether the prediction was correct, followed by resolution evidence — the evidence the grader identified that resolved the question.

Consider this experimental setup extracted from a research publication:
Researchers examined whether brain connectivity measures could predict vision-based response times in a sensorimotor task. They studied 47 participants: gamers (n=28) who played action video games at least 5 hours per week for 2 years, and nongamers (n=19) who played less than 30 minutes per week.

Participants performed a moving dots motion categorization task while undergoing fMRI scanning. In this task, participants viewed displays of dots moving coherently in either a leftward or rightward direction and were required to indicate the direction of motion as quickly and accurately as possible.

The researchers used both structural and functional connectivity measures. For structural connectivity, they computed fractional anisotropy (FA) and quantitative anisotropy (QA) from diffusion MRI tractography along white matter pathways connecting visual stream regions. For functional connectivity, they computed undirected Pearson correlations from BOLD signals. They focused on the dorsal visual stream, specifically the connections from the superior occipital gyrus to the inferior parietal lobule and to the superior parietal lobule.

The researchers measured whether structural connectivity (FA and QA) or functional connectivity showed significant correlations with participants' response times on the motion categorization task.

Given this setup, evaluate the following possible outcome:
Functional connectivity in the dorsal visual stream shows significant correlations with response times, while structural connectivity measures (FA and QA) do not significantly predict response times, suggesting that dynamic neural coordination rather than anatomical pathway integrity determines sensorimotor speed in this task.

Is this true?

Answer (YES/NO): YES